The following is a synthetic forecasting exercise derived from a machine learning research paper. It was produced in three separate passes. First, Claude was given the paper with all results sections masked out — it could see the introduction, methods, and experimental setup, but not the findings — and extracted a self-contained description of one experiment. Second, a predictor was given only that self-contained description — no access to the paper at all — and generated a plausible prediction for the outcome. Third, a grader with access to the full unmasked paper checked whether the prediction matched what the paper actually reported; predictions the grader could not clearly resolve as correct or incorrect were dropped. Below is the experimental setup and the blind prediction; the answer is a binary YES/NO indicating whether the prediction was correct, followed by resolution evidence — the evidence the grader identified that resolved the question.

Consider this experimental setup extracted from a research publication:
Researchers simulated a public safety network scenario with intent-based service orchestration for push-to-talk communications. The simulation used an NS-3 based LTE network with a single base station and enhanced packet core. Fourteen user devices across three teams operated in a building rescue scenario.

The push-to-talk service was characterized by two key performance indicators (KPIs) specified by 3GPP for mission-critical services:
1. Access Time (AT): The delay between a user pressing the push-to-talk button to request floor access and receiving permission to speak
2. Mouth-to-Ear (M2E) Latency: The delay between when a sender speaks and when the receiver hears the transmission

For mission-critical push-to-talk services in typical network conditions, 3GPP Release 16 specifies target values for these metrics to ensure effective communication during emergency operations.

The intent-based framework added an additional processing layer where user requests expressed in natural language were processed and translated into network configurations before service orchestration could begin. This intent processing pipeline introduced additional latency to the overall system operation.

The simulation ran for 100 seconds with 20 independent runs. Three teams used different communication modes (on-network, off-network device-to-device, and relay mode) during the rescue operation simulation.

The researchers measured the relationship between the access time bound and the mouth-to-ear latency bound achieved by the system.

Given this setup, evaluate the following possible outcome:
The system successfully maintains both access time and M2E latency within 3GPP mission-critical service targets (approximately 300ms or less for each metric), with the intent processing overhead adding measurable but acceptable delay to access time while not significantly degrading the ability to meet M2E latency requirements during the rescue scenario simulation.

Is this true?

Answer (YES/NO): YES